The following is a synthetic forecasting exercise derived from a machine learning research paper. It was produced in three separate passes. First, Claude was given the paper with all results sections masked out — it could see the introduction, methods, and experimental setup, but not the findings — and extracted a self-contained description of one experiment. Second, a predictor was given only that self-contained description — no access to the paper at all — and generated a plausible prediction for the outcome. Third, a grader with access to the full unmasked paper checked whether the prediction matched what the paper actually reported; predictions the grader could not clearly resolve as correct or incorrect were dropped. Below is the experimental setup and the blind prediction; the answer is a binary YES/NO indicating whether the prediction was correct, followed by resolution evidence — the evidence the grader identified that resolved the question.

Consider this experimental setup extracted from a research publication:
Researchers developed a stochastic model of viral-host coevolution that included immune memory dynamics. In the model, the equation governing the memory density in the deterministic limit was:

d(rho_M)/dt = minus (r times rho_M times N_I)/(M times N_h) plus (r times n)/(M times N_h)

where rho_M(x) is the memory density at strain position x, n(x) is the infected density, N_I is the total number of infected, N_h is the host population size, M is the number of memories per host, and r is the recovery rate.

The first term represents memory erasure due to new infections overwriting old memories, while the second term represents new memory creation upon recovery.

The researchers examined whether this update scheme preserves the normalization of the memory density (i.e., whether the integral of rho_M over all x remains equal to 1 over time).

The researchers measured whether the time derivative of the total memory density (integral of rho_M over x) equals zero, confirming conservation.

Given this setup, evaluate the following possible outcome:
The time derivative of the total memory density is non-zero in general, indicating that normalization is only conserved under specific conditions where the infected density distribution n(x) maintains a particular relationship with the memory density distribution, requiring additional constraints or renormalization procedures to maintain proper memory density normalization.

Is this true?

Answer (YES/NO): NO